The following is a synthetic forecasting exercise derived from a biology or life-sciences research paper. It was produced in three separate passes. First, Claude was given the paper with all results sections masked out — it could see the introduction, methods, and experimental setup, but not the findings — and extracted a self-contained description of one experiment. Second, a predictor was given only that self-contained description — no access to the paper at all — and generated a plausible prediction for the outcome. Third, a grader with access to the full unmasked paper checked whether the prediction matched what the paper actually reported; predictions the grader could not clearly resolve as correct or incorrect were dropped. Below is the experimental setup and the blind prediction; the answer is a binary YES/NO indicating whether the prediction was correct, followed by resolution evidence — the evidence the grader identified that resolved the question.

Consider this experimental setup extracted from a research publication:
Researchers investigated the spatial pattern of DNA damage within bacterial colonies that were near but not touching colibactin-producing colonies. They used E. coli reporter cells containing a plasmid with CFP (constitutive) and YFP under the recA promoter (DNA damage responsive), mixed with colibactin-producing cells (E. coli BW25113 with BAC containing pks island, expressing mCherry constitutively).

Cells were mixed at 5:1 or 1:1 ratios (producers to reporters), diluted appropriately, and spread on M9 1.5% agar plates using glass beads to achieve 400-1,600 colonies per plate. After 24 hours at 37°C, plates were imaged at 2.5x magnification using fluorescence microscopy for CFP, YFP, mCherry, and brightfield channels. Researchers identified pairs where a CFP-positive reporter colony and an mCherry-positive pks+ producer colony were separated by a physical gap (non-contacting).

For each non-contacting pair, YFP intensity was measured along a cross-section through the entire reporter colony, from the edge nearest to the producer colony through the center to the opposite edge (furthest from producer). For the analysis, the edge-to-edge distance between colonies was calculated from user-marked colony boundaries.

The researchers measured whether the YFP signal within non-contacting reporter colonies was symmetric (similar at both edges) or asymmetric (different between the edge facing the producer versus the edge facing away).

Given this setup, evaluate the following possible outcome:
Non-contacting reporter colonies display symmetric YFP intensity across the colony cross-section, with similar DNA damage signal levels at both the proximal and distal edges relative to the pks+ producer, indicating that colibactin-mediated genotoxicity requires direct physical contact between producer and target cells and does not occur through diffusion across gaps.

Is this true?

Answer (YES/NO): NO